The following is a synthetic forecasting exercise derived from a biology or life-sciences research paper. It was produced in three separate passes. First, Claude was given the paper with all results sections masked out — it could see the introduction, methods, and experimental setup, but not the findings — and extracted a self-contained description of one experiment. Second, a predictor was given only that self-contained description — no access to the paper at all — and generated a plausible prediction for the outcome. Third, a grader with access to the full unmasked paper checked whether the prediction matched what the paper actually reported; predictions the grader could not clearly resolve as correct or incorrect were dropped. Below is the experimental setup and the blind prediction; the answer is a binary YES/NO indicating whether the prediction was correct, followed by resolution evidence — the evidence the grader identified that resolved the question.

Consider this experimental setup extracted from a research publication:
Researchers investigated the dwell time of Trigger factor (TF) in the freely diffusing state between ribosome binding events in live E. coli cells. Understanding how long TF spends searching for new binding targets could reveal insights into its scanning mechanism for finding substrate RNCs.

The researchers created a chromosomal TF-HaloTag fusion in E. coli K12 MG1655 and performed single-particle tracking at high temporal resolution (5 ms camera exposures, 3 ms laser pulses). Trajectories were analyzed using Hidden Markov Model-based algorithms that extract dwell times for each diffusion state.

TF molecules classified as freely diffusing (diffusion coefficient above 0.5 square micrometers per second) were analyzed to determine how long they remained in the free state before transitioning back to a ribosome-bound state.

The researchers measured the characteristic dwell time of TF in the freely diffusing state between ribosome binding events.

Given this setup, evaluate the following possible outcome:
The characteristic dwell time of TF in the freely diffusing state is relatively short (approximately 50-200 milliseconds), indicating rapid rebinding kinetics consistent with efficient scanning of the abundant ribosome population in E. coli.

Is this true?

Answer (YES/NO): NO